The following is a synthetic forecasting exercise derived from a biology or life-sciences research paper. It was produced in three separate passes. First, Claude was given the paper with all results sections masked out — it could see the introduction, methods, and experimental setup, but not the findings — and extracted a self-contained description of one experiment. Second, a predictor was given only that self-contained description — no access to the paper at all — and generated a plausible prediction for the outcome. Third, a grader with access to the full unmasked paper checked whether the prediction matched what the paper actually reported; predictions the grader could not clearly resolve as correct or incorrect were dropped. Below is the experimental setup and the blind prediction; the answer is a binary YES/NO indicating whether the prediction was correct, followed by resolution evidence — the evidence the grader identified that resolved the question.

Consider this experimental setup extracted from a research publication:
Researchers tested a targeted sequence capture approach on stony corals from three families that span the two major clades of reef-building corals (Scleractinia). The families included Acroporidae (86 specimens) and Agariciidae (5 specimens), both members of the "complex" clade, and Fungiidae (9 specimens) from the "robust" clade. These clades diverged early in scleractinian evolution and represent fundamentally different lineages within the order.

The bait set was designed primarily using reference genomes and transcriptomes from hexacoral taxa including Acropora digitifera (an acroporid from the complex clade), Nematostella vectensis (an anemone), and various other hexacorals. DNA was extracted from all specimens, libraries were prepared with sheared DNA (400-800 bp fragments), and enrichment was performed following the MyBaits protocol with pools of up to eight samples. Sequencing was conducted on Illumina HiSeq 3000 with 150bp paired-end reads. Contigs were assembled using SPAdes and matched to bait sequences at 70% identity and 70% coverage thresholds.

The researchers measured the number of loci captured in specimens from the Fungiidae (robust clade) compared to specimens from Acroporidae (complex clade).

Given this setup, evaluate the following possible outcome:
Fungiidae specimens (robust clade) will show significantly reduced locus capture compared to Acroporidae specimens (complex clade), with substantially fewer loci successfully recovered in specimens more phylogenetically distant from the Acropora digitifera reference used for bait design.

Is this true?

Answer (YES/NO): NO